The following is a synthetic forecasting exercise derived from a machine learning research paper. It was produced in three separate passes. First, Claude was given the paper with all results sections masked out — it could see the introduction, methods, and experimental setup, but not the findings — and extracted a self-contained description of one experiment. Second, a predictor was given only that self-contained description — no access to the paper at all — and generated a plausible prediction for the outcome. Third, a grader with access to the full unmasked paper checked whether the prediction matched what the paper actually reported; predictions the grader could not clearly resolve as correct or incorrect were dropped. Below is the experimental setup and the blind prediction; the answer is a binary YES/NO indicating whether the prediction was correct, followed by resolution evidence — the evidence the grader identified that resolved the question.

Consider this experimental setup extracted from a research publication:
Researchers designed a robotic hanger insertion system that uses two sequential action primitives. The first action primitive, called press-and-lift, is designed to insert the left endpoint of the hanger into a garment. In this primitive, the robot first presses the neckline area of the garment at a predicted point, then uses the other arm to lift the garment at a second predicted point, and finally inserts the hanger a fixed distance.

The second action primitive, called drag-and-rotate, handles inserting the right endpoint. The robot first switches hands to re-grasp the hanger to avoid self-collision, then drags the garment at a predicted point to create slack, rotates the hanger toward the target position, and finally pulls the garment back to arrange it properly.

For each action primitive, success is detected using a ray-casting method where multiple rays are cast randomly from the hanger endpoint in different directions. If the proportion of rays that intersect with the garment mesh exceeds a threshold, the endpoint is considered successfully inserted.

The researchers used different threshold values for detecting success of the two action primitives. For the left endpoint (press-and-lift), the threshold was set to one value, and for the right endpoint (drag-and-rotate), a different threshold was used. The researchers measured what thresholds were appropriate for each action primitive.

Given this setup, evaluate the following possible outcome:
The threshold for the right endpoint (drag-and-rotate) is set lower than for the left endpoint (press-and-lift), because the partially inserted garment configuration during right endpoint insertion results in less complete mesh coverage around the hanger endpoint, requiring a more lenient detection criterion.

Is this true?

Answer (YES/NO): YES